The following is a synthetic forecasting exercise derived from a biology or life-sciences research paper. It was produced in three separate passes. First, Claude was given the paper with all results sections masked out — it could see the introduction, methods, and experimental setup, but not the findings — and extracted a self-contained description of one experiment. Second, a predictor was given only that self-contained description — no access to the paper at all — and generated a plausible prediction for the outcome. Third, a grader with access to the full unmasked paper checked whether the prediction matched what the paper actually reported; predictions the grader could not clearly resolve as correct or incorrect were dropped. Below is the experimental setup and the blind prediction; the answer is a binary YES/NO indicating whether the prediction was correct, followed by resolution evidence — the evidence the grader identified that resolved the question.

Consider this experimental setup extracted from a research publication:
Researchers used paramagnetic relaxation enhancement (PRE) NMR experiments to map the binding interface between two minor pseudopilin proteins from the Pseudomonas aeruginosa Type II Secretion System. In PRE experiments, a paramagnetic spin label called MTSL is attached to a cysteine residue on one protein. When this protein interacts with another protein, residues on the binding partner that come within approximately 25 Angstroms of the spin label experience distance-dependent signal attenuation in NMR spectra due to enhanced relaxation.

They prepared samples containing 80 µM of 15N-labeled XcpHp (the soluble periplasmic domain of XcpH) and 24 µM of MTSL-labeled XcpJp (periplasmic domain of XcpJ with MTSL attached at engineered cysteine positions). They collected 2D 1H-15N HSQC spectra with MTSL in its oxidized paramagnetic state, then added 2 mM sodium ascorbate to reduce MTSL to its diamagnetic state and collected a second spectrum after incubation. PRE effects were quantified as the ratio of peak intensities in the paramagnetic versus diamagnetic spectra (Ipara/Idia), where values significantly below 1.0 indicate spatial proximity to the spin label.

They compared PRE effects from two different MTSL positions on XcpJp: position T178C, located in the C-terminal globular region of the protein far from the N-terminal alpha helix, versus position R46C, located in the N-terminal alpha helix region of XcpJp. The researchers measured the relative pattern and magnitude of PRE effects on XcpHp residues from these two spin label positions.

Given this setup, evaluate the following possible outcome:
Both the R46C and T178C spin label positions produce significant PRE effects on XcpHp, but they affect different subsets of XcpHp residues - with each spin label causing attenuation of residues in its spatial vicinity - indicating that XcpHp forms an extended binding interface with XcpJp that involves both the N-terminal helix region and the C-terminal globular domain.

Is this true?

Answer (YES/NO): NO